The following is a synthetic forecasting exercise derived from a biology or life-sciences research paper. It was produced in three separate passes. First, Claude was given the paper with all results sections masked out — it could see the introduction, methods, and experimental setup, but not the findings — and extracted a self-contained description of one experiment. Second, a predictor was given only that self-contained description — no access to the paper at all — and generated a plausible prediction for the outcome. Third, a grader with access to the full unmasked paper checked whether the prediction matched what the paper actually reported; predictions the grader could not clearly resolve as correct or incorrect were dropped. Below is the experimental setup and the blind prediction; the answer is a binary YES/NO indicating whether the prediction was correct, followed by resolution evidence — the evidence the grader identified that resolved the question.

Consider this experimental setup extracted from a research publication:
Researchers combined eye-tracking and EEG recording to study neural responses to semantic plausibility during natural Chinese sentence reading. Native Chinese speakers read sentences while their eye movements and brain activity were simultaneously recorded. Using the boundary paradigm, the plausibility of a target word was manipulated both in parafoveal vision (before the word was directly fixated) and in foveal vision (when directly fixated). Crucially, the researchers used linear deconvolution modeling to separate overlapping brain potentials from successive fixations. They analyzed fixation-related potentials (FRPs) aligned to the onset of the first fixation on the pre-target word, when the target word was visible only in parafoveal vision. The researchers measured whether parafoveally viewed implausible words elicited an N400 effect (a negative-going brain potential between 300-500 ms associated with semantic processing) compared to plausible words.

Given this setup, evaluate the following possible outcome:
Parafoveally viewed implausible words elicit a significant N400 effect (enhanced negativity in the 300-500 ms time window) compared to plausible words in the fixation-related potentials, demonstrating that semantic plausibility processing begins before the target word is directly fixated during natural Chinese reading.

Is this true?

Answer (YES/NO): YES